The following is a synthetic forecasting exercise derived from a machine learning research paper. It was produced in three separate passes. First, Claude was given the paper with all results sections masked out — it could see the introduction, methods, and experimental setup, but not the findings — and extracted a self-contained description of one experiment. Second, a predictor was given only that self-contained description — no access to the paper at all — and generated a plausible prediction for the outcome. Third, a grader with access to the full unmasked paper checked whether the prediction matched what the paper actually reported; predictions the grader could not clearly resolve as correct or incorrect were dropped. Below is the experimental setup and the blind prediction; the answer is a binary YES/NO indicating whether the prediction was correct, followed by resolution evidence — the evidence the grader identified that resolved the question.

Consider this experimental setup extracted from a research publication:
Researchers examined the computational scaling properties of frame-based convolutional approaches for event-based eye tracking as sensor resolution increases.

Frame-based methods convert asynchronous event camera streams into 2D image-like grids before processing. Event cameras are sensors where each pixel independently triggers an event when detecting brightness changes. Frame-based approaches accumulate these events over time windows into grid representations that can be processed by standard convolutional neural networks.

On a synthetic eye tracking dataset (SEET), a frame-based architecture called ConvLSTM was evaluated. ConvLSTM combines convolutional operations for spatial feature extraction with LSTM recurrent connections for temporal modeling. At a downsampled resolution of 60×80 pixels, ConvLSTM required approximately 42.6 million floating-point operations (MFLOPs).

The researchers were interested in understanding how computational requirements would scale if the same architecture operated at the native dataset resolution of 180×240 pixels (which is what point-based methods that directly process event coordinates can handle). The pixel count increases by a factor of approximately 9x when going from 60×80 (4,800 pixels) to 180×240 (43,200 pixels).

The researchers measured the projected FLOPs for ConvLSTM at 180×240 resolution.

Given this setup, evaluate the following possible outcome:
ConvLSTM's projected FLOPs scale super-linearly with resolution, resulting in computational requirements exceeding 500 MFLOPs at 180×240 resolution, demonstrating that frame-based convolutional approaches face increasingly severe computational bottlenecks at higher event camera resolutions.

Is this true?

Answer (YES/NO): YES